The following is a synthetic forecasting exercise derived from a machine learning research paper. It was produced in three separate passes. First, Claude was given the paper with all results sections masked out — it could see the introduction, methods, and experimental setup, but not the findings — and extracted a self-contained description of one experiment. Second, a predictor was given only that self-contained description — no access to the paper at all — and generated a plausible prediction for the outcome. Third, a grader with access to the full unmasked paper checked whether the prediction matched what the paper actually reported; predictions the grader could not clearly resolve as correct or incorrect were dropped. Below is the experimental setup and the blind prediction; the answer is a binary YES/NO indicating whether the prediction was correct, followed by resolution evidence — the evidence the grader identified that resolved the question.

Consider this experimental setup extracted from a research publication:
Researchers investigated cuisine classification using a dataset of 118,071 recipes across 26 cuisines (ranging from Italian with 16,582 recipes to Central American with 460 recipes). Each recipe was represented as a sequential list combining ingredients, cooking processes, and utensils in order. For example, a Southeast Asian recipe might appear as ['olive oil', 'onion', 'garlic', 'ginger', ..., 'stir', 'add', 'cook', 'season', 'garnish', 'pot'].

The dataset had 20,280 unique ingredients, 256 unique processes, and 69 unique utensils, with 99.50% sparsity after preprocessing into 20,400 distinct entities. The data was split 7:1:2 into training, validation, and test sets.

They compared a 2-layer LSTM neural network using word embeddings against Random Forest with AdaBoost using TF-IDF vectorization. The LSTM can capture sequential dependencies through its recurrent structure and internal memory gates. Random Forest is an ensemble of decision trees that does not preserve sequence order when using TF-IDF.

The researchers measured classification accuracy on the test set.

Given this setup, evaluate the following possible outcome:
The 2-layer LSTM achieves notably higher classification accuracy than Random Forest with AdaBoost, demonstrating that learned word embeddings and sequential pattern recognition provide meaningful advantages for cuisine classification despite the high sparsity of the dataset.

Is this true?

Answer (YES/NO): NO